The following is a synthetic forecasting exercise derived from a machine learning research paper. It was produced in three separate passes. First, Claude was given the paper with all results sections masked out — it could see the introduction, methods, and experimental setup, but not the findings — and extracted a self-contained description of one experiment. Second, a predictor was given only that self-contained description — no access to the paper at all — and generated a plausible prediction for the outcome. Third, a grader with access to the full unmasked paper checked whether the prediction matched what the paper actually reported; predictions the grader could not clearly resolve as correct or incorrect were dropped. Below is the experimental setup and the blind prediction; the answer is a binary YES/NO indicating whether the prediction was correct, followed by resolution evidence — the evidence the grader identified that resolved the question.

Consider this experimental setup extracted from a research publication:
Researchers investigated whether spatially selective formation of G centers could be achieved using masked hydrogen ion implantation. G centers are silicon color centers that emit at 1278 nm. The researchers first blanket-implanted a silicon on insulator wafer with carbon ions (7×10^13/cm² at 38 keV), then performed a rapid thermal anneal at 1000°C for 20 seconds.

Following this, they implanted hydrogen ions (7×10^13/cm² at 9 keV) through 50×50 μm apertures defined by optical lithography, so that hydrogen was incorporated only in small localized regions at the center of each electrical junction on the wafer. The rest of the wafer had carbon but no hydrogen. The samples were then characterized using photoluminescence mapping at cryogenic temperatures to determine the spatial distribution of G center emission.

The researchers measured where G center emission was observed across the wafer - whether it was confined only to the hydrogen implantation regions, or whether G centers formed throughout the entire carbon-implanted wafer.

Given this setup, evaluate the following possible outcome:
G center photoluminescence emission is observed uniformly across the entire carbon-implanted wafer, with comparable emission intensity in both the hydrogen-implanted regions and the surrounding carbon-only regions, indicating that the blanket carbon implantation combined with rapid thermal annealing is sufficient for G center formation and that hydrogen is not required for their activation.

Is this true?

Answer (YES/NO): NO